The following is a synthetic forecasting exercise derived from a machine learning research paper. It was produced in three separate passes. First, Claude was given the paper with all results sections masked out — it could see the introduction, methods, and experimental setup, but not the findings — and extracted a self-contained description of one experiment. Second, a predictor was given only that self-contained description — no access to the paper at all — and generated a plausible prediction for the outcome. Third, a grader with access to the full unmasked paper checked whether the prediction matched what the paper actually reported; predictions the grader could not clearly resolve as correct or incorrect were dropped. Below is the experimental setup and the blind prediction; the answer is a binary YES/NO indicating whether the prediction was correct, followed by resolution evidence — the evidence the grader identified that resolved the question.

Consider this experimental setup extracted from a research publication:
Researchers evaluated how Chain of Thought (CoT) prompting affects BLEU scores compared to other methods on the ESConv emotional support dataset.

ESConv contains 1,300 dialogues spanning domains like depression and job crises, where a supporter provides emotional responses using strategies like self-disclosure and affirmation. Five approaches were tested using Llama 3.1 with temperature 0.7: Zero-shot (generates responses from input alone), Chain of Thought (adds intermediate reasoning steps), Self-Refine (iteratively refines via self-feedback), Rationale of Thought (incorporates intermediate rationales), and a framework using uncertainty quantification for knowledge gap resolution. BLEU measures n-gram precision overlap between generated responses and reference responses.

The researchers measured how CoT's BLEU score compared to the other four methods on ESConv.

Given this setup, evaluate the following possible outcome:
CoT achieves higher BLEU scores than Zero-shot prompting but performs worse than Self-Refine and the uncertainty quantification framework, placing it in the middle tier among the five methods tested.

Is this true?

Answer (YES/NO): NO